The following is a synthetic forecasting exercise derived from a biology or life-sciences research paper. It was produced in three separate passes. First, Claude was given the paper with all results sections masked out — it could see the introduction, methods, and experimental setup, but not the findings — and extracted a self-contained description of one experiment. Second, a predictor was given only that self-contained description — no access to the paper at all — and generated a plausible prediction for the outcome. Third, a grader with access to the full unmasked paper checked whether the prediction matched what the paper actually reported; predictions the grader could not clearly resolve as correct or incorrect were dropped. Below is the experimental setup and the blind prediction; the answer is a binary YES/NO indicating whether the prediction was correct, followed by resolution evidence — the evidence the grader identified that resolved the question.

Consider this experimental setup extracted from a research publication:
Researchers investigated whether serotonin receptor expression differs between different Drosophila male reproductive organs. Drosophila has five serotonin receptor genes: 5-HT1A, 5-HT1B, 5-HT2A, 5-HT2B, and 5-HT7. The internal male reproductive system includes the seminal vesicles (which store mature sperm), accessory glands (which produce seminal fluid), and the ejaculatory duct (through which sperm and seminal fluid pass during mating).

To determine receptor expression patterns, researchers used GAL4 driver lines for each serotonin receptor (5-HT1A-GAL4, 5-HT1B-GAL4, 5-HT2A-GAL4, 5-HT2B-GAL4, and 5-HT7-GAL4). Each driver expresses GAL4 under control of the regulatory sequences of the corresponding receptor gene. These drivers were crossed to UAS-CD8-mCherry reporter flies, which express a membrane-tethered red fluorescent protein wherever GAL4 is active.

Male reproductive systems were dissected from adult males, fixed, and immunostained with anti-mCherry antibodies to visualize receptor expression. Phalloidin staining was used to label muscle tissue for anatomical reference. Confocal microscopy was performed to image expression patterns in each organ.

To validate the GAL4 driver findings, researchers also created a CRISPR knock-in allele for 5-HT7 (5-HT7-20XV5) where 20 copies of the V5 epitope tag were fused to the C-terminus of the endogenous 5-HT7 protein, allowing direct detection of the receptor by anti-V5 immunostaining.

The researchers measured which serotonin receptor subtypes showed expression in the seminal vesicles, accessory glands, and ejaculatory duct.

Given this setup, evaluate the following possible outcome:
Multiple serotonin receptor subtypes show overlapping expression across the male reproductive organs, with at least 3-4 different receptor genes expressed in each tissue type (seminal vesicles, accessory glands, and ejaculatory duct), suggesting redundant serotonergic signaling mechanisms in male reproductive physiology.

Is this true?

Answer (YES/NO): NO